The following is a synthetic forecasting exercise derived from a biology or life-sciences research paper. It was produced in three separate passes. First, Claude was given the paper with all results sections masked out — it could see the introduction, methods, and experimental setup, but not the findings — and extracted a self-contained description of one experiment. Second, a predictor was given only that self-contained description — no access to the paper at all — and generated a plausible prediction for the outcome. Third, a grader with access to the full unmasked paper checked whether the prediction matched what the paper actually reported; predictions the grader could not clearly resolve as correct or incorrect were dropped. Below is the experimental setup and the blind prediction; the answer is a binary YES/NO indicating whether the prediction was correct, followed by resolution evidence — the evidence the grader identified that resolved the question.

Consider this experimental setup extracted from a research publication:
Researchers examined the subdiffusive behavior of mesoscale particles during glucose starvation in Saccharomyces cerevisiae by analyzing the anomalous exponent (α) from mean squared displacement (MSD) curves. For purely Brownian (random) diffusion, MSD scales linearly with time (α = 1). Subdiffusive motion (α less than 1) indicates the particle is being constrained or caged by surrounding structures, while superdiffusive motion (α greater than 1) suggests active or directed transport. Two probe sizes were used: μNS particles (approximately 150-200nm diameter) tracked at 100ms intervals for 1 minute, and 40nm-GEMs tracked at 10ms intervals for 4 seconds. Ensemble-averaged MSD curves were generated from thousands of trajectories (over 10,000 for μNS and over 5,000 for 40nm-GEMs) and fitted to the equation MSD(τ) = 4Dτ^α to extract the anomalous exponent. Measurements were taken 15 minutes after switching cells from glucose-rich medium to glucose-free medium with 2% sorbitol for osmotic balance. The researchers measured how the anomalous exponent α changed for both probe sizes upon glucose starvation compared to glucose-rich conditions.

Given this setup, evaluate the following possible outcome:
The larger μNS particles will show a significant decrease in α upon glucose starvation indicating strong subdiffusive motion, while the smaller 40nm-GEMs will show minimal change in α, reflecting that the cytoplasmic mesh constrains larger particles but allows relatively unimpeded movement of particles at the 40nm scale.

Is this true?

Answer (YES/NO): NO